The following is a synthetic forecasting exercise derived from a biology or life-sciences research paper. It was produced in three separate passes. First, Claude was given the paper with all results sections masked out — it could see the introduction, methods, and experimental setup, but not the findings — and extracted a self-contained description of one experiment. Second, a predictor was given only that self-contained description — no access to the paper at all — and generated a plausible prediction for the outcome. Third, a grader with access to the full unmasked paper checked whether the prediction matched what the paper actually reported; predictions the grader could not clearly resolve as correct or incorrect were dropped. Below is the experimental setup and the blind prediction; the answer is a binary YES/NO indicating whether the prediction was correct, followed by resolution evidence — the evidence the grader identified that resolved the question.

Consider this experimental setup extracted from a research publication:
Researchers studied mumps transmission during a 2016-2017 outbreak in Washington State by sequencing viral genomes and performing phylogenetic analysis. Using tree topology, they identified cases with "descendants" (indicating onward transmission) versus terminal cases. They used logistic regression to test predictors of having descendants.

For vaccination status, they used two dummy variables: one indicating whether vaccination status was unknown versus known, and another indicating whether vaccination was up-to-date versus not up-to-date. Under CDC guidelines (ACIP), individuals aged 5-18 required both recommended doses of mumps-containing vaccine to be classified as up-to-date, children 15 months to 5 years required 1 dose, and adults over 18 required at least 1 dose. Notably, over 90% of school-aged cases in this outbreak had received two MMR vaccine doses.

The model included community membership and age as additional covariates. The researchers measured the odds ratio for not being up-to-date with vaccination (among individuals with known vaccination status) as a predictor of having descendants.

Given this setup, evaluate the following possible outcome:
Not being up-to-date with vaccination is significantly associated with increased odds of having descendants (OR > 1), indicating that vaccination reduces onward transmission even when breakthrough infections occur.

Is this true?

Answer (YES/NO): NO